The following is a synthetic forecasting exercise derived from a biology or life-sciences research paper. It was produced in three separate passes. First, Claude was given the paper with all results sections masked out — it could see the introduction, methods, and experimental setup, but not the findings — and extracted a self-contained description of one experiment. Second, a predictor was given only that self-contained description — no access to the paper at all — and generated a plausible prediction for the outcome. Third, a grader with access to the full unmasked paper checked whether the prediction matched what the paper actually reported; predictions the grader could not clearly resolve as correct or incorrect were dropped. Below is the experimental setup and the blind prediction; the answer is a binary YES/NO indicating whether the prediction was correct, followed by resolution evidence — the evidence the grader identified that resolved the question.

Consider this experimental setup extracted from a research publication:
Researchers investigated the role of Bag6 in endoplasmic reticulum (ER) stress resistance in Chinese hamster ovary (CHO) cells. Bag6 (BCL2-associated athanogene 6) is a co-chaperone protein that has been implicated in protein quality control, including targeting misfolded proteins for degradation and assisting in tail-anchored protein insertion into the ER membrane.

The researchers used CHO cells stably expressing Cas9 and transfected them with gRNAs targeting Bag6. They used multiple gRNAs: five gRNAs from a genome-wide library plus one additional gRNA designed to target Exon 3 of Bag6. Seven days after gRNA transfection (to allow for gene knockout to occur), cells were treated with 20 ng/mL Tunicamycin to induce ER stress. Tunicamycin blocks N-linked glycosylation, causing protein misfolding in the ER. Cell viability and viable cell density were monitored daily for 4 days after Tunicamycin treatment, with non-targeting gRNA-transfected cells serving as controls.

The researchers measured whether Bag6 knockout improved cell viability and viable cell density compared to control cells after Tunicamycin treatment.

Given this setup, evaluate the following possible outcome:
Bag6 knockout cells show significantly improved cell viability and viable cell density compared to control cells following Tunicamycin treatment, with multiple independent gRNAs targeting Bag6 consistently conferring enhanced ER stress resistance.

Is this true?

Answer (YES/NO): YES